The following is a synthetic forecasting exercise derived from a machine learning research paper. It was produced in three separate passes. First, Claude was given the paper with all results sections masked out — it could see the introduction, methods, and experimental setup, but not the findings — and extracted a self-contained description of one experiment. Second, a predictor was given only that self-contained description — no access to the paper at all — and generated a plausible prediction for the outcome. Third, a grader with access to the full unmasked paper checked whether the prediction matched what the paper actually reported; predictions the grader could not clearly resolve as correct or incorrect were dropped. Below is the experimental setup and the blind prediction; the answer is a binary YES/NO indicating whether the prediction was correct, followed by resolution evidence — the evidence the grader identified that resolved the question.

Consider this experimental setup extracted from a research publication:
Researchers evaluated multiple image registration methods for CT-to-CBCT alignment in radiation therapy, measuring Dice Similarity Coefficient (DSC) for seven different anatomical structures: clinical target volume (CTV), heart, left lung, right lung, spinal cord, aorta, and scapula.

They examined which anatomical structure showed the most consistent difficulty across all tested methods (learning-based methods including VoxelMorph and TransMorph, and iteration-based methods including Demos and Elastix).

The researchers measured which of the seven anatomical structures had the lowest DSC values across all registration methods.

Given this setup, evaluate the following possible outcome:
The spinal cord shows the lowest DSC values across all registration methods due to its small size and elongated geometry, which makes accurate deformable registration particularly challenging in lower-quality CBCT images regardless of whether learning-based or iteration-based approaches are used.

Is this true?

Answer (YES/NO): YES